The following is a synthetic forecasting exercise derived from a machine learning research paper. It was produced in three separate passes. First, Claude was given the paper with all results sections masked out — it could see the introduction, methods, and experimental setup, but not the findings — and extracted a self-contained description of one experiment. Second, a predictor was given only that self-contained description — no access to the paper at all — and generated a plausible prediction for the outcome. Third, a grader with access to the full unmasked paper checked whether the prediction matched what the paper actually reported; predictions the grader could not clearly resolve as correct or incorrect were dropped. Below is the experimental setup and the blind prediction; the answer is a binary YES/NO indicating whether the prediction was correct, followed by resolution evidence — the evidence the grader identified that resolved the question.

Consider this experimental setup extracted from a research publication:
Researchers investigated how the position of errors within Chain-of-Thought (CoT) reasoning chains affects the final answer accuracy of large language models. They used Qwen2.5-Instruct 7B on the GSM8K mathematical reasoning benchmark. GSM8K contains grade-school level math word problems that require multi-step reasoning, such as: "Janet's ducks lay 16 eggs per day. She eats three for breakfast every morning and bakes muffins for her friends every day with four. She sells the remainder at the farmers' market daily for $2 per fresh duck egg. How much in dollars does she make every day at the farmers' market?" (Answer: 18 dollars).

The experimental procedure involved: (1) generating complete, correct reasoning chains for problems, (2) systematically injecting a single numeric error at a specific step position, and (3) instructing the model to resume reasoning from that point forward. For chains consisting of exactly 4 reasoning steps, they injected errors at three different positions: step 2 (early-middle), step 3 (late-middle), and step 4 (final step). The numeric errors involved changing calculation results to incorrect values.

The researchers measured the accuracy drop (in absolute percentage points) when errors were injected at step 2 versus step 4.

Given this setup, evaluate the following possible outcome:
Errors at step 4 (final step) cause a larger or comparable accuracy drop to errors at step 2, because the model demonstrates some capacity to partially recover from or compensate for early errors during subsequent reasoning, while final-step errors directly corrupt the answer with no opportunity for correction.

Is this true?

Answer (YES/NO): YES